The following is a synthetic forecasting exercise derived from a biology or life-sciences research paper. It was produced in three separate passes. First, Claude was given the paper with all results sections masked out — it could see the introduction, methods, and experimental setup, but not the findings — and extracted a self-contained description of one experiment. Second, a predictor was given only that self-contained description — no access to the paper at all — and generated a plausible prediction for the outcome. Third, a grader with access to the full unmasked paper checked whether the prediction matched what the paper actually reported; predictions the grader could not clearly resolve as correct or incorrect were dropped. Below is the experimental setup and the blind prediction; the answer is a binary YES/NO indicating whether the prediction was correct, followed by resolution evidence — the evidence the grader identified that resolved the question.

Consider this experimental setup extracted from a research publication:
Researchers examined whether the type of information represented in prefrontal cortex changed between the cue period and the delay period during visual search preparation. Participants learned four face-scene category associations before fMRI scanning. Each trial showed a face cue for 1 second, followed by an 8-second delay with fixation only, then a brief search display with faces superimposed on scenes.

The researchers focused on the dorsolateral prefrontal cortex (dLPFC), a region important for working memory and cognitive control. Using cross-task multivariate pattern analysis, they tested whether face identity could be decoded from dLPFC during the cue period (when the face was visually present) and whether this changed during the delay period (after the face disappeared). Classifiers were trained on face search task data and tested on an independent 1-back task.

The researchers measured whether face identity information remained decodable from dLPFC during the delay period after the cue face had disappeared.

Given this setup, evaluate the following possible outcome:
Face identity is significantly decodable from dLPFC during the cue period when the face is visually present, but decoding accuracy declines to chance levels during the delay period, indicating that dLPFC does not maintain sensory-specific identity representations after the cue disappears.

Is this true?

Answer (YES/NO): YES